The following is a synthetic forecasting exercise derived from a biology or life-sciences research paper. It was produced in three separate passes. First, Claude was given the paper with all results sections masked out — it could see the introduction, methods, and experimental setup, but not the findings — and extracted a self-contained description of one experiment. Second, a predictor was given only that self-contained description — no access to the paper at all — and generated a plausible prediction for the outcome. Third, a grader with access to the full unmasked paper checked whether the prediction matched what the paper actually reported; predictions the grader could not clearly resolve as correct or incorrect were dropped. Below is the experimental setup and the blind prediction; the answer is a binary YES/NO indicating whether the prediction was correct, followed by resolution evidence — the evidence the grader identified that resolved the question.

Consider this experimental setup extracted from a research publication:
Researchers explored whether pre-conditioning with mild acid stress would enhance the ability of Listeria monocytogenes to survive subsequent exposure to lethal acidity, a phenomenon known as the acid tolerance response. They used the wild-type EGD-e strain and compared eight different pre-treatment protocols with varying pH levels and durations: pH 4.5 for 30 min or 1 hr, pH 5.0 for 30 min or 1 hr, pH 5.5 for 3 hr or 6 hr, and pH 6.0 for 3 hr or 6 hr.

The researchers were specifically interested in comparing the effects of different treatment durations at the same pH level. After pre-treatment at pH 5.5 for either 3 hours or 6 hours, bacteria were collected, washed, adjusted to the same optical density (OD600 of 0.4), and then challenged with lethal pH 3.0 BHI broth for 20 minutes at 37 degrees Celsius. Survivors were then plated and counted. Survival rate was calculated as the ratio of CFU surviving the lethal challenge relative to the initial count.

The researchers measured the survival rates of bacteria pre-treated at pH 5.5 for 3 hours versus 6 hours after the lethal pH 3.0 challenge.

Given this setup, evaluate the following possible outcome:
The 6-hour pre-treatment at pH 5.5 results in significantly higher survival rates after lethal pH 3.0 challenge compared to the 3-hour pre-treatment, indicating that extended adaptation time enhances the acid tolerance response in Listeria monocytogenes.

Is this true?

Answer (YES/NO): NO